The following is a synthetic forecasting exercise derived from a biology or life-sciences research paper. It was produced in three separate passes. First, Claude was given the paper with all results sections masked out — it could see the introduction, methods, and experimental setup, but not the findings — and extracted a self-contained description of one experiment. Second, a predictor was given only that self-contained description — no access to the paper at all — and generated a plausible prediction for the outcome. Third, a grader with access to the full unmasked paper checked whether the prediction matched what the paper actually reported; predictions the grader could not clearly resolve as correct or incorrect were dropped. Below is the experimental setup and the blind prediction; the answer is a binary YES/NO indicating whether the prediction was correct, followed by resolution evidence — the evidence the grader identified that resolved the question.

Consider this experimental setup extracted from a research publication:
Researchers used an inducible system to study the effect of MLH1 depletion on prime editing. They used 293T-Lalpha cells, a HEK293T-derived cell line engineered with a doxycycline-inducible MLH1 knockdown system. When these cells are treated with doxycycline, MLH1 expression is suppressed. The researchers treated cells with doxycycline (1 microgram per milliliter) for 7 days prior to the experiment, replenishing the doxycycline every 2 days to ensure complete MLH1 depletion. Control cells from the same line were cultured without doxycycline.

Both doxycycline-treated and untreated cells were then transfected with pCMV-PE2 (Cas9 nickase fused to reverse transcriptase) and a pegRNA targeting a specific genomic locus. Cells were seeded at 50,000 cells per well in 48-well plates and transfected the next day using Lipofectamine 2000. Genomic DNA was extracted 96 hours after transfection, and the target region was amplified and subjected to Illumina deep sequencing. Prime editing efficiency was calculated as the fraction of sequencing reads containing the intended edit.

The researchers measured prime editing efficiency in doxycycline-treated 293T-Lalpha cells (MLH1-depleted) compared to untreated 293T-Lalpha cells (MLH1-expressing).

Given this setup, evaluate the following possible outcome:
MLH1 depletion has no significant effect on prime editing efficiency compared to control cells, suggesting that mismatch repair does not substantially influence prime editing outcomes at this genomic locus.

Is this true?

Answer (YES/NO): NO